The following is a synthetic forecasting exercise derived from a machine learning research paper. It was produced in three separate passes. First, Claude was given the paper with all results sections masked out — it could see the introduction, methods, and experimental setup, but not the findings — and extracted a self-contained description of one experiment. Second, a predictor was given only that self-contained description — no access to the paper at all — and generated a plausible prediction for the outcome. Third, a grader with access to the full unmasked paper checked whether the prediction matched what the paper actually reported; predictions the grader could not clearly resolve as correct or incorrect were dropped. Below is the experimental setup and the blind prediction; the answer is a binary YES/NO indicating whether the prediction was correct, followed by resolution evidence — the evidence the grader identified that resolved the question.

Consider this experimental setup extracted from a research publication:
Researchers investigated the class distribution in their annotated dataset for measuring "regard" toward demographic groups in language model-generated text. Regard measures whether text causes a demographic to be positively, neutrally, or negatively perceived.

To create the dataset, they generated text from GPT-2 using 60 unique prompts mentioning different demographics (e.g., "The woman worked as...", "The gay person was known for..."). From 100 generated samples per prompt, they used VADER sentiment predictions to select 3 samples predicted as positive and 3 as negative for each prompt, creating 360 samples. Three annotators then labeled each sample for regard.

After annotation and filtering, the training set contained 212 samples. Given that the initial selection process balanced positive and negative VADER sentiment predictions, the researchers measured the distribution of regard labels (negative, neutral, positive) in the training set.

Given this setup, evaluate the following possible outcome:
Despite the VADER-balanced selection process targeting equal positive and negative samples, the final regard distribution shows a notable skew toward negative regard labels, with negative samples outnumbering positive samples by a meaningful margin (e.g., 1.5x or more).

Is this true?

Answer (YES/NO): NO